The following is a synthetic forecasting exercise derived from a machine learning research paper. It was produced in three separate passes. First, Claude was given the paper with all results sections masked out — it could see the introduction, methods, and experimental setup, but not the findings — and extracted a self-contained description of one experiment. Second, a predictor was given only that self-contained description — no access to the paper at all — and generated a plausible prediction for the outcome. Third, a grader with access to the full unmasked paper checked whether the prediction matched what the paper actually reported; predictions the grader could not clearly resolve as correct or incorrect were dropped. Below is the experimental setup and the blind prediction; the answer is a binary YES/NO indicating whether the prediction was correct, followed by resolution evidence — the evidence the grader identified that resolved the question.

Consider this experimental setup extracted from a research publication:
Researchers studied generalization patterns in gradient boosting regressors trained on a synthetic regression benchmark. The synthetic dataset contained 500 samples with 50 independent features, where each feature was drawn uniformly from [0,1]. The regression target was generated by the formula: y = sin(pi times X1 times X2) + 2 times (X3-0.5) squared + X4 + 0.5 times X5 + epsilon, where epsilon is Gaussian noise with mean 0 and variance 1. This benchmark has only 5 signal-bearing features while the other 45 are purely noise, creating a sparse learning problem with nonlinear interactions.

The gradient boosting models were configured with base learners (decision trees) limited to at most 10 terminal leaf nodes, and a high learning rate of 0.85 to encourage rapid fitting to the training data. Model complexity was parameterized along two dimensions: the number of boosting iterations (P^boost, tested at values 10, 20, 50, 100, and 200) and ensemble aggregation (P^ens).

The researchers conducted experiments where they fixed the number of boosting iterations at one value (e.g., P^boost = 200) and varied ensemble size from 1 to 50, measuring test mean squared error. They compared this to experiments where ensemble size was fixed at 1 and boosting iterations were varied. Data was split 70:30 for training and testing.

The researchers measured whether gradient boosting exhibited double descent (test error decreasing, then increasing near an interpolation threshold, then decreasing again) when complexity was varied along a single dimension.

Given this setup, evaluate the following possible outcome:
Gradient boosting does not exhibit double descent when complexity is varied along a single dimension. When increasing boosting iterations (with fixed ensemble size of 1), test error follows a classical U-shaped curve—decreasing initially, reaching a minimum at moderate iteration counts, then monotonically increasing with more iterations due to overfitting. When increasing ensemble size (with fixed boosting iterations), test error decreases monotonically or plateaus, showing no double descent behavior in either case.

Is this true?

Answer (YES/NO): NO